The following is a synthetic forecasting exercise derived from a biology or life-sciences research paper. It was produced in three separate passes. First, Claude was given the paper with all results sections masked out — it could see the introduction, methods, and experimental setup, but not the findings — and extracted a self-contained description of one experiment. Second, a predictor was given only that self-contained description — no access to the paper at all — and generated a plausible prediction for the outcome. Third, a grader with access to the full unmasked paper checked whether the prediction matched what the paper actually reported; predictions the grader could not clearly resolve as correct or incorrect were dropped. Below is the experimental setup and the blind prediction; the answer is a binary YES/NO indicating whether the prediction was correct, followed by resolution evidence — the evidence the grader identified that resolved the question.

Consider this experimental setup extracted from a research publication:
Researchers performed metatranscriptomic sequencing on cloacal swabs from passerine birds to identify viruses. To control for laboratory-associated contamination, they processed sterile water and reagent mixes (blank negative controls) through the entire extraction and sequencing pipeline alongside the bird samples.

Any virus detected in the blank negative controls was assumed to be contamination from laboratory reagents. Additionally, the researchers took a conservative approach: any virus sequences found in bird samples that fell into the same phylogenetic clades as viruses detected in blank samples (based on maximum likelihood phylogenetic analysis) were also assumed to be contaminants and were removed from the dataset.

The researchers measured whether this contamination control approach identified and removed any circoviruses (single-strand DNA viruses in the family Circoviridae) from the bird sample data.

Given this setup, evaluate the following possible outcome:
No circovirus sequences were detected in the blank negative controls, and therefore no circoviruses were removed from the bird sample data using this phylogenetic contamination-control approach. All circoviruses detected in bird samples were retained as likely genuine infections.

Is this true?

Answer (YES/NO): NO